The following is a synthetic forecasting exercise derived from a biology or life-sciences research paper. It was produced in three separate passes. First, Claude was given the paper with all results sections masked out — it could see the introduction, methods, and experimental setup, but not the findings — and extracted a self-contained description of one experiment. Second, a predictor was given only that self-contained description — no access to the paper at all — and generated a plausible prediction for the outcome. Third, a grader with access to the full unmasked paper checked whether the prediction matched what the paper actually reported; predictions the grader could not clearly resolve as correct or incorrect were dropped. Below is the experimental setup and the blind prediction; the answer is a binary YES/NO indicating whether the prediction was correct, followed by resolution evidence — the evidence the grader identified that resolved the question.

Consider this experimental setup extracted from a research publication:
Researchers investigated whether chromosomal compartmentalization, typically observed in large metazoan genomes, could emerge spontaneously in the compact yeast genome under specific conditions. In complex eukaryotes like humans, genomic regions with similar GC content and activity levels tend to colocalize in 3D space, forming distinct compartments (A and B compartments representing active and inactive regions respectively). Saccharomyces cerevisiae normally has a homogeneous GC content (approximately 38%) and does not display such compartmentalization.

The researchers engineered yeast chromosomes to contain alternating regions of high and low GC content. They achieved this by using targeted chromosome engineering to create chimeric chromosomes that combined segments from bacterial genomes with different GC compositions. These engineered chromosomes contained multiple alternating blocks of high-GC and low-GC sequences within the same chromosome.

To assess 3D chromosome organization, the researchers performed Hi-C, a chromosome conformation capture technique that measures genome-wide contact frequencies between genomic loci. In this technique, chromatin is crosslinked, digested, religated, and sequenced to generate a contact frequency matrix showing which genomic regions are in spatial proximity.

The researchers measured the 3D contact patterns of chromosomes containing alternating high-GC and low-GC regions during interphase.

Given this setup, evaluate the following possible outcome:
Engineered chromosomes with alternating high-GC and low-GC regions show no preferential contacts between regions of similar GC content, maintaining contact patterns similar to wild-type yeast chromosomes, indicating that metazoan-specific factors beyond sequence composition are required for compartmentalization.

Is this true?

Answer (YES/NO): NO